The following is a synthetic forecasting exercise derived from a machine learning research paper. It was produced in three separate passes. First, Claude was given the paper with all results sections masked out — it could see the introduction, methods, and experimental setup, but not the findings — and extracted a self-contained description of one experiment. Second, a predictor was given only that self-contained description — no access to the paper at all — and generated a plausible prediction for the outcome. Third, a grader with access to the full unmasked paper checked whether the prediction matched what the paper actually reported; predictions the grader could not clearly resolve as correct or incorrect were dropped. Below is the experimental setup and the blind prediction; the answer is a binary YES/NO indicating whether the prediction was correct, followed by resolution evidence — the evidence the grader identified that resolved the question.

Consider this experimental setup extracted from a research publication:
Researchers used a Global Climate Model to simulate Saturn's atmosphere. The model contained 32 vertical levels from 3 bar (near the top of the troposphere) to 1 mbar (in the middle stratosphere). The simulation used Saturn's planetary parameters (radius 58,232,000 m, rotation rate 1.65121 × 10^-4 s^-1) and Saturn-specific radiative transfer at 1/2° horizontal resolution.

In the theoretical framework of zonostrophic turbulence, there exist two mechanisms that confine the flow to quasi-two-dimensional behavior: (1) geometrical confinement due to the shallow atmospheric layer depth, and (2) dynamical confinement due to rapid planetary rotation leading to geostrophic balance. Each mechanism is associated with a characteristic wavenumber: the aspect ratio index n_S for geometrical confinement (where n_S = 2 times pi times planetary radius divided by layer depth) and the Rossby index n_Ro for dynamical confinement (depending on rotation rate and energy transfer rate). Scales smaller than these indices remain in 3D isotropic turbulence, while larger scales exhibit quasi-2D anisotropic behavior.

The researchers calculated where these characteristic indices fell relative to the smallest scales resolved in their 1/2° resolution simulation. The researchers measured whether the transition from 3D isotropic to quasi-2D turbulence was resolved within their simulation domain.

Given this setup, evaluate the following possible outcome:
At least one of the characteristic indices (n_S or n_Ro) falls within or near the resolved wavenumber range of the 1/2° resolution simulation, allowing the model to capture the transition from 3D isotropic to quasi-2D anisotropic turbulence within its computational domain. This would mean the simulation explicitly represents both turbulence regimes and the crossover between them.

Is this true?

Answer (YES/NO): NO